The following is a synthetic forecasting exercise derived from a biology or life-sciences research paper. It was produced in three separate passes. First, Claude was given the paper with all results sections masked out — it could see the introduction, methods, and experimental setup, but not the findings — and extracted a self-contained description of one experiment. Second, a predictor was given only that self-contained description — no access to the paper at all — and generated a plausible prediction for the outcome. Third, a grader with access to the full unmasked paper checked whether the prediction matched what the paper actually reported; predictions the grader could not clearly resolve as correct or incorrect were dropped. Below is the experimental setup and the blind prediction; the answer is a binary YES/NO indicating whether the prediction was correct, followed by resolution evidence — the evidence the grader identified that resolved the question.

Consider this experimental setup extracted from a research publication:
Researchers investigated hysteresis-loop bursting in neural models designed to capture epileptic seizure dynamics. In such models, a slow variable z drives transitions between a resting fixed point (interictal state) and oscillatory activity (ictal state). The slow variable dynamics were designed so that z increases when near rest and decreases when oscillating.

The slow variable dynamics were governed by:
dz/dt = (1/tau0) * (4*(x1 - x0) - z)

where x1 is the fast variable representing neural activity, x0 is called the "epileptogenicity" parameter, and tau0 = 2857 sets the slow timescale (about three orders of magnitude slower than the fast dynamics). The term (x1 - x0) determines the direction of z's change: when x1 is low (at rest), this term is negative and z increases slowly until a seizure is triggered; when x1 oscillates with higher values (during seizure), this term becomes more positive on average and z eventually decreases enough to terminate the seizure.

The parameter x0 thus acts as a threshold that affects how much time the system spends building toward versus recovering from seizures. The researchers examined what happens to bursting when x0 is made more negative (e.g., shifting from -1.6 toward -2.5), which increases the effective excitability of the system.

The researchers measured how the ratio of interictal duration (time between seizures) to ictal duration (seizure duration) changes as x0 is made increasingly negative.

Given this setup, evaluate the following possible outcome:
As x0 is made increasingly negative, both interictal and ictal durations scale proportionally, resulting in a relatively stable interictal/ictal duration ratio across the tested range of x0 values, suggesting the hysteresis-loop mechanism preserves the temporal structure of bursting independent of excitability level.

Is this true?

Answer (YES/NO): NO